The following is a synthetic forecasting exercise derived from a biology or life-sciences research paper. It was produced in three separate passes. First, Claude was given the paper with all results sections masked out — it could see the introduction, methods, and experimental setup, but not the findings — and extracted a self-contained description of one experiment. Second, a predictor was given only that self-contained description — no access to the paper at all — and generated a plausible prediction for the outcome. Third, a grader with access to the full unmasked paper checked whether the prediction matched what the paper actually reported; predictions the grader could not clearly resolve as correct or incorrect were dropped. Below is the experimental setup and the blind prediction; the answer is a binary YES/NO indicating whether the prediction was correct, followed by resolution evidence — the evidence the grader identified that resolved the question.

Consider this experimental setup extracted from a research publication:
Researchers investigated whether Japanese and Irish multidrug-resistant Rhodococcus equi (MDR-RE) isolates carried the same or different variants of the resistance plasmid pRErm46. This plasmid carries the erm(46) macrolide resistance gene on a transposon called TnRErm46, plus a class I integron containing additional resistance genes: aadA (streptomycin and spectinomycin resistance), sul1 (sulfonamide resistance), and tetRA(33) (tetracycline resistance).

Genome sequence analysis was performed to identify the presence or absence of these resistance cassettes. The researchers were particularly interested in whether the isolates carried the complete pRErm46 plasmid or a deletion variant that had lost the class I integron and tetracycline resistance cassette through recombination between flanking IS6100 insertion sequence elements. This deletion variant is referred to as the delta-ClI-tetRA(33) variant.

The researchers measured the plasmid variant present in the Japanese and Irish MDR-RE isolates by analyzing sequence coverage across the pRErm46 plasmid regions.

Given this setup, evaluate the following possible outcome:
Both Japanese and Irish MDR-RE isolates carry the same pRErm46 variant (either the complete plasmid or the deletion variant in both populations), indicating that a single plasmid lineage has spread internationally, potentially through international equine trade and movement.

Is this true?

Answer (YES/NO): YES